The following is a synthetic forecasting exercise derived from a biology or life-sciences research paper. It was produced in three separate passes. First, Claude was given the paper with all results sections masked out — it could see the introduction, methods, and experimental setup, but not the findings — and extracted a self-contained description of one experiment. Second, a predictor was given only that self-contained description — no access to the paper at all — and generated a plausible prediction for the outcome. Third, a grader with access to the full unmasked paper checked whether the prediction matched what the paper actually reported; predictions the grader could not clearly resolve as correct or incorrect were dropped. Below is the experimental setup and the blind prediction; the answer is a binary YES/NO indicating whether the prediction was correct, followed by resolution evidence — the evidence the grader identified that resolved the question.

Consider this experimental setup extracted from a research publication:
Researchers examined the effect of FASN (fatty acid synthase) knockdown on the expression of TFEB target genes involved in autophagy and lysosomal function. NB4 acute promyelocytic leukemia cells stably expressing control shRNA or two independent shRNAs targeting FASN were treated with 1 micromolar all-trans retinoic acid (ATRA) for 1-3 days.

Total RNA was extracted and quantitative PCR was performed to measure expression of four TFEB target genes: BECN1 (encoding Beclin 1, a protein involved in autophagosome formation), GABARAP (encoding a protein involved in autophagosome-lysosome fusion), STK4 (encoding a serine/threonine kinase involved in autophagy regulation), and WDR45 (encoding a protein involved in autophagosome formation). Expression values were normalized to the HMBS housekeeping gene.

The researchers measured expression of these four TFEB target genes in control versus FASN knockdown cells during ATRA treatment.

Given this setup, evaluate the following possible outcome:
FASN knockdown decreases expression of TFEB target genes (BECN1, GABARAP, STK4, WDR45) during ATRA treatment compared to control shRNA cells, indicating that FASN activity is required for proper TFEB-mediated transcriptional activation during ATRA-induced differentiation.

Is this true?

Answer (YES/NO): NO